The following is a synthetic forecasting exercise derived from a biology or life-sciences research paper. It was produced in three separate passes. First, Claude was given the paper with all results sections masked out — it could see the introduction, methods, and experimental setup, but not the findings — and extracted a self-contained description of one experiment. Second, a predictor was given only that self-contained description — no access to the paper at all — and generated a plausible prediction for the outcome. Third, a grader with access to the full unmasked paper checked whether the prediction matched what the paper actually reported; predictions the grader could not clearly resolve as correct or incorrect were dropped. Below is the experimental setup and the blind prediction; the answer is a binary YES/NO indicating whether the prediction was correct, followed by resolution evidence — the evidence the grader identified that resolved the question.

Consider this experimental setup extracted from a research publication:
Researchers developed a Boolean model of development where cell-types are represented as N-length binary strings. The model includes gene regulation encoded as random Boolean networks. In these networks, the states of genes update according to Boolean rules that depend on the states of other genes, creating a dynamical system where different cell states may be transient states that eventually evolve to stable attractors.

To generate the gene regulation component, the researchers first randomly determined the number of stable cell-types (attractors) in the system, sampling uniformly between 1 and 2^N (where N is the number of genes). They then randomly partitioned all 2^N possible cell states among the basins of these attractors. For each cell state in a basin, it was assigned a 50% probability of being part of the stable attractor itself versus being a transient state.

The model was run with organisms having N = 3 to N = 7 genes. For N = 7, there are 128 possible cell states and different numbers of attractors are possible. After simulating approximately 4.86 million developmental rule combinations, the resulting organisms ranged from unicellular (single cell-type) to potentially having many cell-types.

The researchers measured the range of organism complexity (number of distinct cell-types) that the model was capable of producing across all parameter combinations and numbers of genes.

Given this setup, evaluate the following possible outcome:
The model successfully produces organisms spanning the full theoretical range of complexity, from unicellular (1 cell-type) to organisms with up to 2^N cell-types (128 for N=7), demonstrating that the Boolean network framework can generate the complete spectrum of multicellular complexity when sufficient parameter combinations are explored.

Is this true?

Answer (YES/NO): NO